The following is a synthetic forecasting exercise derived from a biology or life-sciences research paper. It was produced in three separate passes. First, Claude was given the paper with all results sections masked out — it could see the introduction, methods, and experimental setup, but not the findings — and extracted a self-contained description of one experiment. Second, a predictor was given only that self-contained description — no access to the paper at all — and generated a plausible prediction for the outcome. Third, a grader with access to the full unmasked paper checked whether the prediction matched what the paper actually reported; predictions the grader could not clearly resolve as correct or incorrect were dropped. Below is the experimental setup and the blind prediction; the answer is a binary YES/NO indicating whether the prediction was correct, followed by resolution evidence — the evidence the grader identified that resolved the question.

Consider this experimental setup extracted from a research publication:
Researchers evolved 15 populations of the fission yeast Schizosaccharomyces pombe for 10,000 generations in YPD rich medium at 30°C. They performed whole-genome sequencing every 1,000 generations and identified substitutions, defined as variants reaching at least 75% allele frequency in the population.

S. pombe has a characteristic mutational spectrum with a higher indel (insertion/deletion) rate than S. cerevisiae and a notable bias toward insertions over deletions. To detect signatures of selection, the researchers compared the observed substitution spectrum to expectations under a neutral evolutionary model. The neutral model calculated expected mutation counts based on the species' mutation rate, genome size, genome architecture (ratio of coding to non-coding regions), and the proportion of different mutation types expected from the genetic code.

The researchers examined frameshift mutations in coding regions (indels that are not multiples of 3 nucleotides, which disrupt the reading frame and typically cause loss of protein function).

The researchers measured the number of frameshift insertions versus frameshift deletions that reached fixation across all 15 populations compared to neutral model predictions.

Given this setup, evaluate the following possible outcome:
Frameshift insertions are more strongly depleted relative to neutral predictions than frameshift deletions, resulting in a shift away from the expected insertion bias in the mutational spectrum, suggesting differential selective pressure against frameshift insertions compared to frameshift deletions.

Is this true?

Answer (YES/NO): NO